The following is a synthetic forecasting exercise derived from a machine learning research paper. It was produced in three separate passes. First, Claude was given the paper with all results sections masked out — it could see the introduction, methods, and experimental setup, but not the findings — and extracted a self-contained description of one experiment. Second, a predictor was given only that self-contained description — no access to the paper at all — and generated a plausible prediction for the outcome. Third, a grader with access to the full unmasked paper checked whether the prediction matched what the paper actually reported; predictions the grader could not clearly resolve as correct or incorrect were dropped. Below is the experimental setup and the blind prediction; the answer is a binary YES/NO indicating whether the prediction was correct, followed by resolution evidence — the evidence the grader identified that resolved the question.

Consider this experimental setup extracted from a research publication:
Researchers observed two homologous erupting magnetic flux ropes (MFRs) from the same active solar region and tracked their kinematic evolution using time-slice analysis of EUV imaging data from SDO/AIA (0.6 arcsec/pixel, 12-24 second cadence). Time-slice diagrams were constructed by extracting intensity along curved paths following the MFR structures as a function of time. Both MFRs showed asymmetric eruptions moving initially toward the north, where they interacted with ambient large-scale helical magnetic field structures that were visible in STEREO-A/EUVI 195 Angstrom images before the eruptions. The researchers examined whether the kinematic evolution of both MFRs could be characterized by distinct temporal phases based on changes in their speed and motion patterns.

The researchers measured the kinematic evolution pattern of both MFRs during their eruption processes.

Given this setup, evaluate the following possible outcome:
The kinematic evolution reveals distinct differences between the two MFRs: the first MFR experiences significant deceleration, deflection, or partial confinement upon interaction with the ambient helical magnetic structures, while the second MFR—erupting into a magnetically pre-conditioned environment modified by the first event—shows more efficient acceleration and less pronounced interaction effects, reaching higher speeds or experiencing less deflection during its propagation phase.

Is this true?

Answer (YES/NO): NO